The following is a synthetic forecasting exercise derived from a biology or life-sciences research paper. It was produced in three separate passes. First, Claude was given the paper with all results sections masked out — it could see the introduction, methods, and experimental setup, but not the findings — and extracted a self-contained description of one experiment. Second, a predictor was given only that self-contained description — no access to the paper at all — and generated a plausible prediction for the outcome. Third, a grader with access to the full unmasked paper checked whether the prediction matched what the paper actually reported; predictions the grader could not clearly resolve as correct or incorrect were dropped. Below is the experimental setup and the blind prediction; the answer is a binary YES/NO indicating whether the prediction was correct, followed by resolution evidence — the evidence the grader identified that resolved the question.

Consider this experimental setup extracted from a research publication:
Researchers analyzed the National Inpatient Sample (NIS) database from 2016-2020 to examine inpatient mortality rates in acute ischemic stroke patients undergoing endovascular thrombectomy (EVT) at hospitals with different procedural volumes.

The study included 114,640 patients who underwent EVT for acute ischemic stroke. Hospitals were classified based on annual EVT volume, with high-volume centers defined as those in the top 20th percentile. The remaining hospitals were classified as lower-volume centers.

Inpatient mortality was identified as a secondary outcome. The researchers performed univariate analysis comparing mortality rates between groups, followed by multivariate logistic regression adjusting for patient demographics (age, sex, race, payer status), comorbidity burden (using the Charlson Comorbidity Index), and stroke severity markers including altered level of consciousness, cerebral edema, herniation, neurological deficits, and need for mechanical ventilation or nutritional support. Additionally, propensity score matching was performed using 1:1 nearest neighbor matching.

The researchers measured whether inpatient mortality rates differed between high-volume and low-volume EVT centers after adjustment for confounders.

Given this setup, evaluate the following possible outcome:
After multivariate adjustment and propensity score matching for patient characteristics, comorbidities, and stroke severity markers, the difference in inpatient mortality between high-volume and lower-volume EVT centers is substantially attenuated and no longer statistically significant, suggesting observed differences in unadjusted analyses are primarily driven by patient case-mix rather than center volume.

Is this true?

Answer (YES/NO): YES